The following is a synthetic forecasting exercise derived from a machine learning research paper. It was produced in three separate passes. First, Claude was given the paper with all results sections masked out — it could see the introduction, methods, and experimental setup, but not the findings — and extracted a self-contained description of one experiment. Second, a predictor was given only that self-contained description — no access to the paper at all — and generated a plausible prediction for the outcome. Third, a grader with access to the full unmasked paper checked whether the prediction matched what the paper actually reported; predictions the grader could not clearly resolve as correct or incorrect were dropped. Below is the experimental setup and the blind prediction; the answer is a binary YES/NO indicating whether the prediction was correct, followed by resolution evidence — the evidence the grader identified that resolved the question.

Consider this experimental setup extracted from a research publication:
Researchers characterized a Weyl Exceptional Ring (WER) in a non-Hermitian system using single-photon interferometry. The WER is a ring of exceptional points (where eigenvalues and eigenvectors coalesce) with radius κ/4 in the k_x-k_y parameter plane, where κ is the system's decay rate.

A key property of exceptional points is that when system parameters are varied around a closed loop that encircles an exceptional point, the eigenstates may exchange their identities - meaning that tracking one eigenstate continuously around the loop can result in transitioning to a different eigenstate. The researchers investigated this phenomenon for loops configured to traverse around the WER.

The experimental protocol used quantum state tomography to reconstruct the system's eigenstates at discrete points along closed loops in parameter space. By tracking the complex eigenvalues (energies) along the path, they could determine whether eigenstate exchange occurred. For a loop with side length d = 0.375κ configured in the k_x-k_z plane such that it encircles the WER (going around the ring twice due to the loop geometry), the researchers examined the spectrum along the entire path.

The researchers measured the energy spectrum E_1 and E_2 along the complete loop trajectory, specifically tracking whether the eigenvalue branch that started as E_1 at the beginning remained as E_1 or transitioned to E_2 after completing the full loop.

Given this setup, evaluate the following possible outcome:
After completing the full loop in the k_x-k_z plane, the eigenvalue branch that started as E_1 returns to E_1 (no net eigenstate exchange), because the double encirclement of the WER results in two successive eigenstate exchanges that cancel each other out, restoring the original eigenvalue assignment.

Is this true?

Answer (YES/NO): YES